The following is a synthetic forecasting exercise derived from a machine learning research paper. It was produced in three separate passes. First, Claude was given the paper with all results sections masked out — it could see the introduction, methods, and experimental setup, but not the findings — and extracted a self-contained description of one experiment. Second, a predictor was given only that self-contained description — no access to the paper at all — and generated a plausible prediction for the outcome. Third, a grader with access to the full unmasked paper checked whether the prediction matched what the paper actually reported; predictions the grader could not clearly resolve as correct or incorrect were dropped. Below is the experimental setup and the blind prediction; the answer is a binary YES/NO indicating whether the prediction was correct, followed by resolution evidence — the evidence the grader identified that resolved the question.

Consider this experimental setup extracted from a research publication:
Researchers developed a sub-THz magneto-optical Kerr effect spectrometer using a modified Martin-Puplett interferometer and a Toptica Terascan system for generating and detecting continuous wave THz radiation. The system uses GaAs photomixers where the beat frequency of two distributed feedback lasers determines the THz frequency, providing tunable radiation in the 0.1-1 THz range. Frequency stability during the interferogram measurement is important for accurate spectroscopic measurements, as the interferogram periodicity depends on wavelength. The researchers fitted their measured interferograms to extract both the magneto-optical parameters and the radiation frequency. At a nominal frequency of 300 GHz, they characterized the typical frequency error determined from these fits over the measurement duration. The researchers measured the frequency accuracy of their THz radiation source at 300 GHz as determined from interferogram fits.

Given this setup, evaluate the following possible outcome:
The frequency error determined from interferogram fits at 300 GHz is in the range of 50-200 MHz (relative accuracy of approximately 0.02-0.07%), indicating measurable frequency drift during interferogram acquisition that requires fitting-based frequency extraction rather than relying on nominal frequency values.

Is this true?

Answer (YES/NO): NO